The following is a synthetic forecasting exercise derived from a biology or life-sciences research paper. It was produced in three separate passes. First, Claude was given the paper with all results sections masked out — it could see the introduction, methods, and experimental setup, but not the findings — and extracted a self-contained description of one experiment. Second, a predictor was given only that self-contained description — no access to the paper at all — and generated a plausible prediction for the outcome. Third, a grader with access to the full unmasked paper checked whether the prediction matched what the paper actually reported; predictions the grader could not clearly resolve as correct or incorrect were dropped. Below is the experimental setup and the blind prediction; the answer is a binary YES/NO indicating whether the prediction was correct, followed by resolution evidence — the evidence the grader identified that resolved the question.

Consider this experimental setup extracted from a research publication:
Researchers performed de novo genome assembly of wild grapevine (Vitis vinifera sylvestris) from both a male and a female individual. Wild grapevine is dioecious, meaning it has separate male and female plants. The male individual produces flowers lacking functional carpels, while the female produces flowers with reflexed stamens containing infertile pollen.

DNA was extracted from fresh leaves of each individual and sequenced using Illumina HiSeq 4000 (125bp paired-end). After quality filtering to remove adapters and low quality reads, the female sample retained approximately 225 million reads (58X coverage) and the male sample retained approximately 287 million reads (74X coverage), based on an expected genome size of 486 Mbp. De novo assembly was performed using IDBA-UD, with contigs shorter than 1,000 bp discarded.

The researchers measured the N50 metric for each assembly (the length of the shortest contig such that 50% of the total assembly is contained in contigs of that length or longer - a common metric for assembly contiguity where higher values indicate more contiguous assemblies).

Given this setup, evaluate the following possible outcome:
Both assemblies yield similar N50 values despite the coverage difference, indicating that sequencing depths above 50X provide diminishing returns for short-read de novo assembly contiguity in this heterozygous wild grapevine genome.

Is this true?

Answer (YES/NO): NO